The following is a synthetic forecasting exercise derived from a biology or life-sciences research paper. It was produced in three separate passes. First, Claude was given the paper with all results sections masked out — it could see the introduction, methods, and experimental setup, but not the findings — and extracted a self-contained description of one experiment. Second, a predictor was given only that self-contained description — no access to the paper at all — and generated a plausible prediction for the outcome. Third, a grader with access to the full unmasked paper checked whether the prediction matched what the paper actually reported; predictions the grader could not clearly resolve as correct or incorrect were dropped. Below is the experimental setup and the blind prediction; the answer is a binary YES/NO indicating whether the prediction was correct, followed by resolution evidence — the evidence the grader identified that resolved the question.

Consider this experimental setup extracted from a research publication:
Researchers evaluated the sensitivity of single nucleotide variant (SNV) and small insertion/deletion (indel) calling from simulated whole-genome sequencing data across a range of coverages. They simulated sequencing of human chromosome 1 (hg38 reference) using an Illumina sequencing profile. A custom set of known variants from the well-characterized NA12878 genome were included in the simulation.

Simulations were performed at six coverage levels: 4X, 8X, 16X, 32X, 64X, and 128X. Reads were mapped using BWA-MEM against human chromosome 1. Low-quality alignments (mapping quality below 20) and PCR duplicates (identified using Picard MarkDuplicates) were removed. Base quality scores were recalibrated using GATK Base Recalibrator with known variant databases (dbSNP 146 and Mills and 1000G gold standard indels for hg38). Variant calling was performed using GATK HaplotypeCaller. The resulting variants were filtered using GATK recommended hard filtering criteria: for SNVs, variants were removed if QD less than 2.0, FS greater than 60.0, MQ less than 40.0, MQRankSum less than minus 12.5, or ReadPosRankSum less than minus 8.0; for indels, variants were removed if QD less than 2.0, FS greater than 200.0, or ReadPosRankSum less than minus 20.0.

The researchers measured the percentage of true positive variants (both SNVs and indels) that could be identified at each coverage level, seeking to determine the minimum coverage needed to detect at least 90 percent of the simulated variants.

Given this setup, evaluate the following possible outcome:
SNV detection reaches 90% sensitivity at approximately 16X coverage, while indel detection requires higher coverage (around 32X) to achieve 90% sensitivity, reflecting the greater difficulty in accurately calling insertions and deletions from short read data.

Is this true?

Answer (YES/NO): NO